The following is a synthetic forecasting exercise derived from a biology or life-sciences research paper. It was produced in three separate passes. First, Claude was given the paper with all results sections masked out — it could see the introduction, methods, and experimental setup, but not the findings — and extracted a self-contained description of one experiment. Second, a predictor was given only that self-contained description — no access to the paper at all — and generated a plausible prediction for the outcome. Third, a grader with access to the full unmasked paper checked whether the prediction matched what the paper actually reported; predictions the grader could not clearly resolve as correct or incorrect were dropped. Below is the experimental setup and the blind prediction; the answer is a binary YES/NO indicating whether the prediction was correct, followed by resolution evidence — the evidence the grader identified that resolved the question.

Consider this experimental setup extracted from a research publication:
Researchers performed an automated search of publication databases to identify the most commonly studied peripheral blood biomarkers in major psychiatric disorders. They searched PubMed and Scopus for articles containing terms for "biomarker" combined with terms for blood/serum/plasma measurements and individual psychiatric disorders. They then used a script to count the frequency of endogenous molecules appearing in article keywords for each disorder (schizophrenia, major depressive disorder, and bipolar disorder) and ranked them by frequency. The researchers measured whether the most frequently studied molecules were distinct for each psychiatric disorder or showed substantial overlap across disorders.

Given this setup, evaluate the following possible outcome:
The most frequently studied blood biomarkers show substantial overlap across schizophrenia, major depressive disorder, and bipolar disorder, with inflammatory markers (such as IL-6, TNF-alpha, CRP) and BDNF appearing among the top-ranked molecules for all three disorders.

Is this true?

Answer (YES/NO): YES